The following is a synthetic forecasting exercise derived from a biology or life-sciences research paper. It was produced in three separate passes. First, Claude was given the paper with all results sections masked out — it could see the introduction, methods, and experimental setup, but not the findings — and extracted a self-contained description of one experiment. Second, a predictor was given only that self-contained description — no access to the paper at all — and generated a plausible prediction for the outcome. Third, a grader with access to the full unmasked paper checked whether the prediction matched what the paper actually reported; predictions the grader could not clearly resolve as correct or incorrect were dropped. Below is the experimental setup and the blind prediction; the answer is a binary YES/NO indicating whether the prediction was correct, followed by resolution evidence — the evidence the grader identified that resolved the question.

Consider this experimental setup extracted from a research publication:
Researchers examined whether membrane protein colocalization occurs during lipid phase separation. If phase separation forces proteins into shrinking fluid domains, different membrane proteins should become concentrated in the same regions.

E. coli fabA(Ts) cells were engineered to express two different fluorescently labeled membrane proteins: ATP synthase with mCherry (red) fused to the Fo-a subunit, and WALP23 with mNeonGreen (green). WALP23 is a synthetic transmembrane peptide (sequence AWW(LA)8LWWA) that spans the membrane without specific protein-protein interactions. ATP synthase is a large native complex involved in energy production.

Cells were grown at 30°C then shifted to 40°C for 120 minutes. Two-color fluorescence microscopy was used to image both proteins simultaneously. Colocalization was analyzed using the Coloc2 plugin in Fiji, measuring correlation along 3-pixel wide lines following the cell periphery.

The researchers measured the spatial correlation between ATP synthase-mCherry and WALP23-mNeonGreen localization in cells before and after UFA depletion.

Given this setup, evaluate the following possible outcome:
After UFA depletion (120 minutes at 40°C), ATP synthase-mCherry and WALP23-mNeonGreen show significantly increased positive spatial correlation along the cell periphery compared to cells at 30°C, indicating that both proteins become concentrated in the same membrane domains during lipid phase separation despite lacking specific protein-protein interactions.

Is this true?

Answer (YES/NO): YES